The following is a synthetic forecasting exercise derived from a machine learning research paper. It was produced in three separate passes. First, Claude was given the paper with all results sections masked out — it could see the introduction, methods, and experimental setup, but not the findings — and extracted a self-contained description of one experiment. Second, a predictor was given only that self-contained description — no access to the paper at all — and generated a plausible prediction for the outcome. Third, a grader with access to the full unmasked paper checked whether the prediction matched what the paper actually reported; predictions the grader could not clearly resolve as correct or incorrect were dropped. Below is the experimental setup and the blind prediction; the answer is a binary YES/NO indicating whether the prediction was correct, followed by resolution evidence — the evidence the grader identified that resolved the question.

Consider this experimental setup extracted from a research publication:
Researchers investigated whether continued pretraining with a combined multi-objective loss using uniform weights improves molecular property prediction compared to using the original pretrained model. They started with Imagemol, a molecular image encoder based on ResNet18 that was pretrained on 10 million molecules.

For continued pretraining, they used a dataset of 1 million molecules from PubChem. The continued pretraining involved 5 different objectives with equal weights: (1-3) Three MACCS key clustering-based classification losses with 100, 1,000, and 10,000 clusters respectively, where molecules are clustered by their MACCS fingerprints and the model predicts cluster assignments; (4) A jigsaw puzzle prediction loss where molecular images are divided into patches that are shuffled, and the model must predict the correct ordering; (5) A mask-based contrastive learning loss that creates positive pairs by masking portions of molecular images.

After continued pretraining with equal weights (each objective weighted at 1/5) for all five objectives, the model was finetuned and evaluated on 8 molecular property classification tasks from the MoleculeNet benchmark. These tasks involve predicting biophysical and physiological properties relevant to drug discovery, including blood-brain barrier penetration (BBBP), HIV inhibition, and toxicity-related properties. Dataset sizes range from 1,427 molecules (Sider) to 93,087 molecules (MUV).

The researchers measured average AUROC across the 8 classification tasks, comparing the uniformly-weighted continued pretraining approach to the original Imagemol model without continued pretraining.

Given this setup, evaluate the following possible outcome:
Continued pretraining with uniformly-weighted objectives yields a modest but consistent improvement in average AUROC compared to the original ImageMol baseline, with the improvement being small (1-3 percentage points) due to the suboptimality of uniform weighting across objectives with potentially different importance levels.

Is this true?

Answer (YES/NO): NO